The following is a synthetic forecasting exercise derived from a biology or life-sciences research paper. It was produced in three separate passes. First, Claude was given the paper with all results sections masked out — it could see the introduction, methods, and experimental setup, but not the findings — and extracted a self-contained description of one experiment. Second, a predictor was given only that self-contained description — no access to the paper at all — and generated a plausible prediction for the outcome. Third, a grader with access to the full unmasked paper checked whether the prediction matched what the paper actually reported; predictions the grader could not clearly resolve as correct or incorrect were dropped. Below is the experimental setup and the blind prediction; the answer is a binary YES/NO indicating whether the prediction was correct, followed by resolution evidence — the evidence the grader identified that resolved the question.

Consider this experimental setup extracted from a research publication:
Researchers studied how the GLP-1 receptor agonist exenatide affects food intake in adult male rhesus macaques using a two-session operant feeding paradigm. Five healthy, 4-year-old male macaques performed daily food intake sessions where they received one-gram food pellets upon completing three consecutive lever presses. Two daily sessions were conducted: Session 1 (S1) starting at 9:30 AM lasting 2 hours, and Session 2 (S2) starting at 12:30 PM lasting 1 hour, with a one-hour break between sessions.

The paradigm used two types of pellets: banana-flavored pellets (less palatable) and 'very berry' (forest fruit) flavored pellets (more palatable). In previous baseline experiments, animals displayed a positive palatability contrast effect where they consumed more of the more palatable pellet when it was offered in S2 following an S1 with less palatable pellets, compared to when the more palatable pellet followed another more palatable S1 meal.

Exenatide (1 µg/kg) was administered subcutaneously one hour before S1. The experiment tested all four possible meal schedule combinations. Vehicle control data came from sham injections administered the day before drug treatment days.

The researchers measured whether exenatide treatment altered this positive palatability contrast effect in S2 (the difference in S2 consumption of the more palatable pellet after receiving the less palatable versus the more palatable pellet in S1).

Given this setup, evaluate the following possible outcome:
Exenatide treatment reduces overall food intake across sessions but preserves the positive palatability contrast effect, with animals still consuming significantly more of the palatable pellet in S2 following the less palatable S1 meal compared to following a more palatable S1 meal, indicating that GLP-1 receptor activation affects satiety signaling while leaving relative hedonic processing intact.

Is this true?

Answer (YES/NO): YES